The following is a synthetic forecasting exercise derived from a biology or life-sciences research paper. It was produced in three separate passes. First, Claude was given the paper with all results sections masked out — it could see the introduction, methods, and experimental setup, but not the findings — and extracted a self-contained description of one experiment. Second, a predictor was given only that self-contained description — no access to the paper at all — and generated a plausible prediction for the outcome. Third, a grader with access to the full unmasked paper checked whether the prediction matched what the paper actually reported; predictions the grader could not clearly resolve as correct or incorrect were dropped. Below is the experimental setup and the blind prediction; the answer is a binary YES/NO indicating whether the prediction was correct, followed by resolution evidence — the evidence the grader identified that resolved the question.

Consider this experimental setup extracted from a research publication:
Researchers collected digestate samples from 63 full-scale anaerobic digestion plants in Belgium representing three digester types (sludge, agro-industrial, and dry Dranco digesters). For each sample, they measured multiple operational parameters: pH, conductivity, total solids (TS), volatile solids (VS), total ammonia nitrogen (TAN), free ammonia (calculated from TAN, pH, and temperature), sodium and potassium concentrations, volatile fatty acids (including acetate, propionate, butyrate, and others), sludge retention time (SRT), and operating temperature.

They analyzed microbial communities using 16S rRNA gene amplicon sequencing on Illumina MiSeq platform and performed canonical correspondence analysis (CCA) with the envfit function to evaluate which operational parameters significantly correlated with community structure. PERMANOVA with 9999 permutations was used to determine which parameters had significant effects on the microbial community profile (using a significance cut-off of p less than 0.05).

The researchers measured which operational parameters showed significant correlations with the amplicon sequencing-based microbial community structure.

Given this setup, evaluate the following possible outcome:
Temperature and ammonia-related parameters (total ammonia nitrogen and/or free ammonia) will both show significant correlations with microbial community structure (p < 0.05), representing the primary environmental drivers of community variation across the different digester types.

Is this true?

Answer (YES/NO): YES